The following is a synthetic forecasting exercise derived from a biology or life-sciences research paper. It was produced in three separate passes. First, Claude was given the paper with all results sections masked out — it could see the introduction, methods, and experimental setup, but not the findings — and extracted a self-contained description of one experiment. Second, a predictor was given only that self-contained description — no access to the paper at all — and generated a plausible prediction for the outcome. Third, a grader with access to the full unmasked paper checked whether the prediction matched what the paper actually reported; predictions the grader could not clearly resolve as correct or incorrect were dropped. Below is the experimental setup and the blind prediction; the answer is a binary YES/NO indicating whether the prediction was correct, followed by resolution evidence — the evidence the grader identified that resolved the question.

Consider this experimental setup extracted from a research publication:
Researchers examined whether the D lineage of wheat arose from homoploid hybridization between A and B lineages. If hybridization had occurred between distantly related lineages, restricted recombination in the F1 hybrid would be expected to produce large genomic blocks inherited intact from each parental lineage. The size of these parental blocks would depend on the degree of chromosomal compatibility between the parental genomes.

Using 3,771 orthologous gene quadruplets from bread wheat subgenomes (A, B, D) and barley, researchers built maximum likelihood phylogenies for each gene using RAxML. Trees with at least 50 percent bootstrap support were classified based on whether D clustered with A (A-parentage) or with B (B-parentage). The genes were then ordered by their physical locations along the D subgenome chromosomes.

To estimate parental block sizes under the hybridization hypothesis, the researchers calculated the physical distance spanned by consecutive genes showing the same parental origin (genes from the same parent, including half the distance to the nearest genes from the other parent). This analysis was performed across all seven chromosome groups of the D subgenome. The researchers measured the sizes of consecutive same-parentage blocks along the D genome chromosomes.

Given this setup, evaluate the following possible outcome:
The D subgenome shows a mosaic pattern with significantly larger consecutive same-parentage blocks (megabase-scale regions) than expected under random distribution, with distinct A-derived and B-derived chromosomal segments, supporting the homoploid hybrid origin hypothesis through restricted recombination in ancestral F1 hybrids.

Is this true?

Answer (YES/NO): NO